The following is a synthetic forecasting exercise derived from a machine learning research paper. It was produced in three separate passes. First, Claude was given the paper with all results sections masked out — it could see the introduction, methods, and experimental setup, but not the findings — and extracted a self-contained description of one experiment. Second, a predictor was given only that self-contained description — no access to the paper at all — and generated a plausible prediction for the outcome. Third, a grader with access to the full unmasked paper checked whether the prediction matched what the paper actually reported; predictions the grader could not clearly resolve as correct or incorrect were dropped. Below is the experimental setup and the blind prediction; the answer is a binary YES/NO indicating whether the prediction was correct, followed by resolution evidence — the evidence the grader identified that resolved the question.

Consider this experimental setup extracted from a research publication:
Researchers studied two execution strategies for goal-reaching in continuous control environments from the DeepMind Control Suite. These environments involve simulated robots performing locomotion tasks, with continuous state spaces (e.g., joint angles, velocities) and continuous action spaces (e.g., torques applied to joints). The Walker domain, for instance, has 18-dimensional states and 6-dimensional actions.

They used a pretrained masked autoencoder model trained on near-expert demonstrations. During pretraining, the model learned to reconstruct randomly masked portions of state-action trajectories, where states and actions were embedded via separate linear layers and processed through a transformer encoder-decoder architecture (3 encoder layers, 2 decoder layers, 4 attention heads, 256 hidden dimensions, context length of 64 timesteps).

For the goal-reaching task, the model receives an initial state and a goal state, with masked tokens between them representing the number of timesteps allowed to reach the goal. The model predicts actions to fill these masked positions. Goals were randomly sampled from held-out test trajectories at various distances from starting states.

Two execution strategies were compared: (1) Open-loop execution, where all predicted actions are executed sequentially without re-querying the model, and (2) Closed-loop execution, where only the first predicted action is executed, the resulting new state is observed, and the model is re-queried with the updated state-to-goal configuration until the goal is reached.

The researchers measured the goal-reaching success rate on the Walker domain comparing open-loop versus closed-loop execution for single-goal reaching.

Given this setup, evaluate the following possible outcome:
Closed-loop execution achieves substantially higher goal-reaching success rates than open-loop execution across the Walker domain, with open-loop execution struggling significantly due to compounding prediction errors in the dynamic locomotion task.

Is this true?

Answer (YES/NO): NO